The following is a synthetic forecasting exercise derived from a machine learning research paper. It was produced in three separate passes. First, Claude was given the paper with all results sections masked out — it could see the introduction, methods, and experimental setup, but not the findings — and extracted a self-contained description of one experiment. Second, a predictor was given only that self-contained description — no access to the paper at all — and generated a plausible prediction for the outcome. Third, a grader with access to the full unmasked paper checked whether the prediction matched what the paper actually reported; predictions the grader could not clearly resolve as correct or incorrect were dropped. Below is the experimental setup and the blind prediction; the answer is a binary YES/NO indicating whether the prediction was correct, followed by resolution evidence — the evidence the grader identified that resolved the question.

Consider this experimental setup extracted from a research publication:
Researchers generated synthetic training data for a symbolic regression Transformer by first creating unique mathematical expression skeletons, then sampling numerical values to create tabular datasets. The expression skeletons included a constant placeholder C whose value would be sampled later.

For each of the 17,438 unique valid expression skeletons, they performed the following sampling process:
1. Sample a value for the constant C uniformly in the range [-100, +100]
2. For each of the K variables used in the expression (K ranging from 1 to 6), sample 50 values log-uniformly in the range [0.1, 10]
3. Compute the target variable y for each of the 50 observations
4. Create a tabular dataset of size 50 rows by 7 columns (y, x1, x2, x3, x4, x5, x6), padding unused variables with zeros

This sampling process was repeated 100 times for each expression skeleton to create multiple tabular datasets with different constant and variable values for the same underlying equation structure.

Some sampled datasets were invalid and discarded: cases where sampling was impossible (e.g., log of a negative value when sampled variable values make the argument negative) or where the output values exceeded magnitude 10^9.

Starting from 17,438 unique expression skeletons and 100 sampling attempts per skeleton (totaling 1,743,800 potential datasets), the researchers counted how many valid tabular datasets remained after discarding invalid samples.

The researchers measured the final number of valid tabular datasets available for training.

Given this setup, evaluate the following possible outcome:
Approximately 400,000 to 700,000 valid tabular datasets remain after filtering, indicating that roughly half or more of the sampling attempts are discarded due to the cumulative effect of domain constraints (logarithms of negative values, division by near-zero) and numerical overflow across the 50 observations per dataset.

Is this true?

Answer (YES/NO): NO